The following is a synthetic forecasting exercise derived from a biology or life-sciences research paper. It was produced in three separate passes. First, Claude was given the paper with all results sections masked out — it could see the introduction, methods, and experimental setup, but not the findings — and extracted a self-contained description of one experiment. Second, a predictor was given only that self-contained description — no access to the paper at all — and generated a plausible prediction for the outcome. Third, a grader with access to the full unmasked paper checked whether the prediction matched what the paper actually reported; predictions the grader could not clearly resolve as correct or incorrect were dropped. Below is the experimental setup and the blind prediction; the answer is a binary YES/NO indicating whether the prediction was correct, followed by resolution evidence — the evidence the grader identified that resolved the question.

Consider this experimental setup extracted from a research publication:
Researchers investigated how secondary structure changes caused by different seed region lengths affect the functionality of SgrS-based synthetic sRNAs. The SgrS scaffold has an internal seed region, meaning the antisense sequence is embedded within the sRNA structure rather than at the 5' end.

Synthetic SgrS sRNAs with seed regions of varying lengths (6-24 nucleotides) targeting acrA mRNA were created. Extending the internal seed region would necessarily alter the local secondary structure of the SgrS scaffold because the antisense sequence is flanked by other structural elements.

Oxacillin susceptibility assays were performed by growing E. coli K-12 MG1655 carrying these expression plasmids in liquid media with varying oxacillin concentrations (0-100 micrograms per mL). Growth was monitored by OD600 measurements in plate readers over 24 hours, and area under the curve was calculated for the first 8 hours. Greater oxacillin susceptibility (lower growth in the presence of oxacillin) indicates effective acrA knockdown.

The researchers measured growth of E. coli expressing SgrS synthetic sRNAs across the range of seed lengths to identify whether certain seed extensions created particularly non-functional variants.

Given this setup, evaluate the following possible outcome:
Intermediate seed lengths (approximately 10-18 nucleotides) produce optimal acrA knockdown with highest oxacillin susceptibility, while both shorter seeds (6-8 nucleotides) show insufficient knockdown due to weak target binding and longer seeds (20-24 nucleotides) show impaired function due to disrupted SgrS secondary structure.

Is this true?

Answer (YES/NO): NO